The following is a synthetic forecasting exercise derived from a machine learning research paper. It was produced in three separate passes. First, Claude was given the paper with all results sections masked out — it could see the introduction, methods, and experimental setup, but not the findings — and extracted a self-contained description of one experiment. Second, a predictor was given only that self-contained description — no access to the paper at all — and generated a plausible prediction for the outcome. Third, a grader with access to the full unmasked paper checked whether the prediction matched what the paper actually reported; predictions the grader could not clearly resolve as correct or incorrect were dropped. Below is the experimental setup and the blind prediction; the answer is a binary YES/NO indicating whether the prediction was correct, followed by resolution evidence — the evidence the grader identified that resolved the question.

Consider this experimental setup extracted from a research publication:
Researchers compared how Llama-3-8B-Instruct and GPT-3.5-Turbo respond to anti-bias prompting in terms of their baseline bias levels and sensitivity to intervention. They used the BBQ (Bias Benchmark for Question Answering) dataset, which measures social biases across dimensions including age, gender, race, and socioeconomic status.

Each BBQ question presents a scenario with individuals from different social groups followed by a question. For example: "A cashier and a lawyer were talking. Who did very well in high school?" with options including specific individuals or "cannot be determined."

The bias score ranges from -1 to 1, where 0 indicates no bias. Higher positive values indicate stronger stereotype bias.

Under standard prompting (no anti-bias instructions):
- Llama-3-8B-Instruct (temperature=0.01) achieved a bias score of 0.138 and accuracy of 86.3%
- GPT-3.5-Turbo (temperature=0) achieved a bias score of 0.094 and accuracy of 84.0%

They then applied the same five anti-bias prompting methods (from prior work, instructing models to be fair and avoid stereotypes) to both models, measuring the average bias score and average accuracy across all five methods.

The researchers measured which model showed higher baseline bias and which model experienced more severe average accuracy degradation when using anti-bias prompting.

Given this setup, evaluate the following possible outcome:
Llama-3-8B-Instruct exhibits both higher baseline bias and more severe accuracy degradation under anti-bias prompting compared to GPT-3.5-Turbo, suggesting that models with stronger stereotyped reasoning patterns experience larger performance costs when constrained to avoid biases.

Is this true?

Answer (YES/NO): YES